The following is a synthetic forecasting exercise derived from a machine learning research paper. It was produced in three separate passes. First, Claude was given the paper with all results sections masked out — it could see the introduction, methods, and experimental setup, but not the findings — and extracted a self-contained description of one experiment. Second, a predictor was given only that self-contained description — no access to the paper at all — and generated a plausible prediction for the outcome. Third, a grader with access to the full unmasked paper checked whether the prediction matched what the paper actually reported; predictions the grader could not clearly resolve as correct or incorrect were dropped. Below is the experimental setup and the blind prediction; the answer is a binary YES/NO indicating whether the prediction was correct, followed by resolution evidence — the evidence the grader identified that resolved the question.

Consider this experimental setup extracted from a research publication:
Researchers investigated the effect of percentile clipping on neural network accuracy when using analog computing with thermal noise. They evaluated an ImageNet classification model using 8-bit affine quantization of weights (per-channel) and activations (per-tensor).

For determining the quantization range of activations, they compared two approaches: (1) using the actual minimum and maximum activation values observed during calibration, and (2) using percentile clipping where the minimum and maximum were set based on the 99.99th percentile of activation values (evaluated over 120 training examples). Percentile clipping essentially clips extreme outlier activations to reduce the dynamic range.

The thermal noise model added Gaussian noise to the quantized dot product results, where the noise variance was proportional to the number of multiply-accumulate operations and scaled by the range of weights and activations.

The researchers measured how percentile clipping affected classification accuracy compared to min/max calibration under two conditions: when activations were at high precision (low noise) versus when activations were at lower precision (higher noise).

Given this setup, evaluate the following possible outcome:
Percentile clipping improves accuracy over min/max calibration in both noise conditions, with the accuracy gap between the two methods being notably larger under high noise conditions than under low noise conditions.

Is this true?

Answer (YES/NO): NO